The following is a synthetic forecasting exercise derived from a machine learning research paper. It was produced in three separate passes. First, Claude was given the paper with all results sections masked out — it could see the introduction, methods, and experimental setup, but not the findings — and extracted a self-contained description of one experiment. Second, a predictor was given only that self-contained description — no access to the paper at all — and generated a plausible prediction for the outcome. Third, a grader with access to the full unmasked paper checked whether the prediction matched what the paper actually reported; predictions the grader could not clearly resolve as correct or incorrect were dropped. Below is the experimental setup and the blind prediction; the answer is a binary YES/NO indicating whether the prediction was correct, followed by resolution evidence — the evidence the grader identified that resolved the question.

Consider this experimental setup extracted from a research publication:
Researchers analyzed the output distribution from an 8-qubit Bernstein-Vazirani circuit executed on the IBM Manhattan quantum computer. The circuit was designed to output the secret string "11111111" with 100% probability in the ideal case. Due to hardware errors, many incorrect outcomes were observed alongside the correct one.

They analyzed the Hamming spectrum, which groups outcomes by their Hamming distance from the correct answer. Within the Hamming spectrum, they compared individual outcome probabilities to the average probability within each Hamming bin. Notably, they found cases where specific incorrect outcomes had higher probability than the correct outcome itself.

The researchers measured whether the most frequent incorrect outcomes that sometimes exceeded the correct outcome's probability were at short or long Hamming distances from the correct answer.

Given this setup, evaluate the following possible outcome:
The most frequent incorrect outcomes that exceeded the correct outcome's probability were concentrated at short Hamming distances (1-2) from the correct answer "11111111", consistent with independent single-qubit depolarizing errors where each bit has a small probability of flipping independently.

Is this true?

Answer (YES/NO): YES